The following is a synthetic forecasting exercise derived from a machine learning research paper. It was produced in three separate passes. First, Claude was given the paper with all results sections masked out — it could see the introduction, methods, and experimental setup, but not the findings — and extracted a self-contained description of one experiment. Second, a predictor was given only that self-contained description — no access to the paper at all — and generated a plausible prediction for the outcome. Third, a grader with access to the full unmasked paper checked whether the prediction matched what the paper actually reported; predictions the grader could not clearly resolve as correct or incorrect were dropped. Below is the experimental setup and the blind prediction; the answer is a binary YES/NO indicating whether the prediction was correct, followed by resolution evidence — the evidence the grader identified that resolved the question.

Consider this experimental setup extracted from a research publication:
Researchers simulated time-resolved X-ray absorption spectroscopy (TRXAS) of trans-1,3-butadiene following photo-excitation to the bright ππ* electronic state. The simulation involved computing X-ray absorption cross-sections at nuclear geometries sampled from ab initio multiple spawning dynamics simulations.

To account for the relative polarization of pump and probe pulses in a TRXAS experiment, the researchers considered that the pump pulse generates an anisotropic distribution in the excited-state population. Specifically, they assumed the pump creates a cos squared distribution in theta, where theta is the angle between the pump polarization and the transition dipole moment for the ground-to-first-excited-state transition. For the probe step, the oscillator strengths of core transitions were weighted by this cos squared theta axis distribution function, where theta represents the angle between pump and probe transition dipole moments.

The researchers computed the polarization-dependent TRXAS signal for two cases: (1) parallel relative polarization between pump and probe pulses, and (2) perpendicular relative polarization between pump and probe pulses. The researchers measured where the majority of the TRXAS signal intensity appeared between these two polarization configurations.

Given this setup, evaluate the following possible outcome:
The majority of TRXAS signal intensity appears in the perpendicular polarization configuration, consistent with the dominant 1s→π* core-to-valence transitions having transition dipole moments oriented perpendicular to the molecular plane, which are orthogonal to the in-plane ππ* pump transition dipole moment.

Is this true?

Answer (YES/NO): YES